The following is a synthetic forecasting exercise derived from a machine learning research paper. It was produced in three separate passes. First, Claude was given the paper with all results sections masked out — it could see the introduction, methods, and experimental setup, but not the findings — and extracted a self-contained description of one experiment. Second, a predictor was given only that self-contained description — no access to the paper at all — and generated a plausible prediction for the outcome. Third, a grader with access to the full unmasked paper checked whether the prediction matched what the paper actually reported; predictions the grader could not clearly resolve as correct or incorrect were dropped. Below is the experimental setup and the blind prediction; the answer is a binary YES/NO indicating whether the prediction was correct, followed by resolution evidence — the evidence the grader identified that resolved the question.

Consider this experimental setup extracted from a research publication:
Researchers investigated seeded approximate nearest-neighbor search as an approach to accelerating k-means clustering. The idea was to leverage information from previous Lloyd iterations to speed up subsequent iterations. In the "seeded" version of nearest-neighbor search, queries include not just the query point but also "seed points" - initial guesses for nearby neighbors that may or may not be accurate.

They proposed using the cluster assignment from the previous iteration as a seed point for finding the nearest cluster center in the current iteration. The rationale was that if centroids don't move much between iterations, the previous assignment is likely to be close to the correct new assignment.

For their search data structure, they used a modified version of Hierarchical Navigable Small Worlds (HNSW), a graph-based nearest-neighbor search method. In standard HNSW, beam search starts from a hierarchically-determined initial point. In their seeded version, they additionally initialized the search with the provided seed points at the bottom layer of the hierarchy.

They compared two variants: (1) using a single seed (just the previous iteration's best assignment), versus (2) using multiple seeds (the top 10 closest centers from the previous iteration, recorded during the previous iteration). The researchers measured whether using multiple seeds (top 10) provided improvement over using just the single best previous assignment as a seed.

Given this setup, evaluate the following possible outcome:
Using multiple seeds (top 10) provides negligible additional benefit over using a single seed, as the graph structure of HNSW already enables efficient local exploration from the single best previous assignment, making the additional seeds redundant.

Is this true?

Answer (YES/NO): NO